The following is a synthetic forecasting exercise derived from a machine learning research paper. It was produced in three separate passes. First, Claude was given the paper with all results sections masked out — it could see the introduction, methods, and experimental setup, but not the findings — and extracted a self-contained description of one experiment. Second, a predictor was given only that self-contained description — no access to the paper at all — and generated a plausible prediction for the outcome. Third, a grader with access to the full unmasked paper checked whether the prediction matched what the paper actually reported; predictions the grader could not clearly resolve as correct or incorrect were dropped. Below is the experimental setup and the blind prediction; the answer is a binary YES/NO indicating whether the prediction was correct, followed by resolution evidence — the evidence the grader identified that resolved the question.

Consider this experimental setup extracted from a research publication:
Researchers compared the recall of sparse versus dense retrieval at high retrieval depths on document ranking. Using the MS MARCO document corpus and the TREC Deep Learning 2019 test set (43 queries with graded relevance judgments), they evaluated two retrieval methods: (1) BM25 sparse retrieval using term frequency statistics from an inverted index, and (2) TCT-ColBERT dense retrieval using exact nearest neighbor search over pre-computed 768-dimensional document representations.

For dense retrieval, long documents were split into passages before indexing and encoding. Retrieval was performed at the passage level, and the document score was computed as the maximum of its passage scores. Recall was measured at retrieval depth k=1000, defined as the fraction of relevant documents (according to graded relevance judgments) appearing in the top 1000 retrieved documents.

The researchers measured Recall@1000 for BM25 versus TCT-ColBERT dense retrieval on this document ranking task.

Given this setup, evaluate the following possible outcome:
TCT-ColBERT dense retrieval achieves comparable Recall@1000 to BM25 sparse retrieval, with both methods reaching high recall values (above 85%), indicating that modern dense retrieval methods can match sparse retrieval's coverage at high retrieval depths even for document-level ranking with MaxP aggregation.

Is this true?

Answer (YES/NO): NO